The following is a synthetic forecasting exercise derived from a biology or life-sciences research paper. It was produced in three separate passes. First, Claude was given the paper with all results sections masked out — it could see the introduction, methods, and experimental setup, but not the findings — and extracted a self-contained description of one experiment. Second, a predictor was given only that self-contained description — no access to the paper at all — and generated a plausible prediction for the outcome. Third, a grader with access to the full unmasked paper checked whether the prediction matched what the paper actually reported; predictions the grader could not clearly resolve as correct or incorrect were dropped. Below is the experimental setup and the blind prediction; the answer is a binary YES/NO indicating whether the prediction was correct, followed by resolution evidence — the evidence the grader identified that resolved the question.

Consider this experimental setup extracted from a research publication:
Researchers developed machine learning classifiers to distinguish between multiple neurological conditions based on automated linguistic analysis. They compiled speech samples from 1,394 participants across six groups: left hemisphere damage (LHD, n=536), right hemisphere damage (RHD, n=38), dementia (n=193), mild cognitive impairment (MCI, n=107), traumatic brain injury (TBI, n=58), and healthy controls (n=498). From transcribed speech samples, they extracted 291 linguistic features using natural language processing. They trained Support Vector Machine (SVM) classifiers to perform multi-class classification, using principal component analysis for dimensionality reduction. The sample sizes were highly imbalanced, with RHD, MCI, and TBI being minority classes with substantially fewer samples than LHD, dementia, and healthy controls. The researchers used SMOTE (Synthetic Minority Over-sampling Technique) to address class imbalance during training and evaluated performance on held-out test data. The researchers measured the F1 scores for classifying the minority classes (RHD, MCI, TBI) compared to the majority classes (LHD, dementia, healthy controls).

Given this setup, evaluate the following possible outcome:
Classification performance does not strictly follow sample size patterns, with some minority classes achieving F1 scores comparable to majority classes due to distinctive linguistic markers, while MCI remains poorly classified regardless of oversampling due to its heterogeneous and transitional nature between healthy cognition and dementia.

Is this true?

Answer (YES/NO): NO